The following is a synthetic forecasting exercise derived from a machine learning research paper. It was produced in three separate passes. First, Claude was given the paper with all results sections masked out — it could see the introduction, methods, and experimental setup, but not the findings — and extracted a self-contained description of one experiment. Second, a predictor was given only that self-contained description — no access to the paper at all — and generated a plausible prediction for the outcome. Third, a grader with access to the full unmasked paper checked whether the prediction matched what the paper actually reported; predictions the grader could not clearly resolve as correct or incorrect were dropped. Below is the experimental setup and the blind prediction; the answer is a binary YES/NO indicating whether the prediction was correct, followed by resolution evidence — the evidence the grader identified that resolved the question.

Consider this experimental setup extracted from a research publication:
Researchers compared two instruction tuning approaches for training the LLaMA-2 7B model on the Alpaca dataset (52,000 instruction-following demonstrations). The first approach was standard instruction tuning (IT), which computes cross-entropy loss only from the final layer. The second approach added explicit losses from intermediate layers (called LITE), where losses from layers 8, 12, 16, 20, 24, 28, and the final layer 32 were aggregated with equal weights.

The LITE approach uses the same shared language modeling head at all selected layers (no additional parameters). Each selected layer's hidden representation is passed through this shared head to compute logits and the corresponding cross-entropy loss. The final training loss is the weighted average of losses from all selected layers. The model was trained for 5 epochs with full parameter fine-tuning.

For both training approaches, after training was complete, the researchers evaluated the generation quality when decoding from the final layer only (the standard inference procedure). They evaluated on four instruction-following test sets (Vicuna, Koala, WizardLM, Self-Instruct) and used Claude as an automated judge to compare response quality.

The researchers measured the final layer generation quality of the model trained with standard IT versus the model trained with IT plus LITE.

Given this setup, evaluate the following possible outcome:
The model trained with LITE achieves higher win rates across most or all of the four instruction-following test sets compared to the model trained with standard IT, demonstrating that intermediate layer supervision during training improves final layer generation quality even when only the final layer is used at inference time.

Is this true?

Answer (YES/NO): NO